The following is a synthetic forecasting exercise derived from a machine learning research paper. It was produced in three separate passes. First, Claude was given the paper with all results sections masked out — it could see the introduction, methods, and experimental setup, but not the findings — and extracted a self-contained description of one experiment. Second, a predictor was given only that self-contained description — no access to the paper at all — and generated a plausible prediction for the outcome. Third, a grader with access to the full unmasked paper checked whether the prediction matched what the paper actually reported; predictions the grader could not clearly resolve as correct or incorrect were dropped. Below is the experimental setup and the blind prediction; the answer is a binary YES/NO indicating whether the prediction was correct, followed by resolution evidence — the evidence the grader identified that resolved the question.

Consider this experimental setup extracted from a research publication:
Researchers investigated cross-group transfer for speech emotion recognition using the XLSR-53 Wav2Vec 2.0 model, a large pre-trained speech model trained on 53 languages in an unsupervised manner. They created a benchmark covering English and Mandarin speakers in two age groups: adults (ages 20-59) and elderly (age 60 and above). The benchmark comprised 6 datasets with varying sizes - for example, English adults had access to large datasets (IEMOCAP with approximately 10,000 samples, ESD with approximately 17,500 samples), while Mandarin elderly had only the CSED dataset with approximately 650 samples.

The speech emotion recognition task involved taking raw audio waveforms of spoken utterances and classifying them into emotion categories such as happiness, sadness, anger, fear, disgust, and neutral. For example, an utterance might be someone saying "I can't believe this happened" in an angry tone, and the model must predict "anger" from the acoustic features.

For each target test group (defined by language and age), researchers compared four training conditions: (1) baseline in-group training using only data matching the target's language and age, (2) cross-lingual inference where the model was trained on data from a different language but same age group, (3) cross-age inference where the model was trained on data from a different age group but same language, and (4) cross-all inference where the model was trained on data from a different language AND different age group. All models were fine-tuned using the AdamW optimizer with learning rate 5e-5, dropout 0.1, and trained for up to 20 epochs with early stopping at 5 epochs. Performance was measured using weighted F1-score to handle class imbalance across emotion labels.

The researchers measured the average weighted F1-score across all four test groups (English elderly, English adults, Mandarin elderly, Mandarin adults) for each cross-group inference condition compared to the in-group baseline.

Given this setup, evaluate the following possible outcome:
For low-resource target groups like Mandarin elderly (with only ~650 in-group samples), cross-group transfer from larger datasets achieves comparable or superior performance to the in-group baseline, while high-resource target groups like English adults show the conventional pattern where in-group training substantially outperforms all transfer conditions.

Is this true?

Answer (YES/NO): NO